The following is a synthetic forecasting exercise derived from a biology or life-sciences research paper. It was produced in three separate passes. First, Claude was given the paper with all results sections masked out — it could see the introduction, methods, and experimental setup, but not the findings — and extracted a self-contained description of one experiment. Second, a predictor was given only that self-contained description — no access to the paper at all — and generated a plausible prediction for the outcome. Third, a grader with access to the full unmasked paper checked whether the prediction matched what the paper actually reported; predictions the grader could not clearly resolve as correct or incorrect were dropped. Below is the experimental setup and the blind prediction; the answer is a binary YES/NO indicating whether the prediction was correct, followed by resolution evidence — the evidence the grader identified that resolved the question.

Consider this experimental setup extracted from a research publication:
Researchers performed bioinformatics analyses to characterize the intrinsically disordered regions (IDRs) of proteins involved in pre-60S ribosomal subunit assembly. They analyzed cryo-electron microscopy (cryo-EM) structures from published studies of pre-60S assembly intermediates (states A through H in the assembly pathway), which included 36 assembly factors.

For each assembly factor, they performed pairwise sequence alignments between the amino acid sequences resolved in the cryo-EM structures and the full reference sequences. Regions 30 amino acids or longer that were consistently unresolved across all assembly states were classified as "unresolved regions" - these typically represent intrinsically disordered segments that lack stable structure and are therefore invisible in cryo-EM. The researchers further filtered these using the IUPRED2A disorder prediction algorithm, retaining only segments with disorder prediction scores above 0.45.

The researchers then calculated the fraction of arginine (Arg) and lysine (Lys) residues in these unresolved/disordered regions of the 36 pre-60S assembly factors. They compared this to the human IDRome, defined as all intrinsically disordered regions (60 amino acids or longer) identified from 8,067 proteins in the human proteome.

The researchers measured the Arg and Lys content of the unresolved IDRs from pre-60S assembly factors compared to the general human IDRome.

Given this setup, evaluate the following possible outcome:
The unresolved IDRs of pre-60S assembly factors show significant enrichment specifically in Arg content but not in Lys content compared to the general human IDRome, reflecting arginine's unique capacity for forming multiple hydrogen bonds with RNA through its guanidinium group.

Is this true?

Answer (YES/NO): NO